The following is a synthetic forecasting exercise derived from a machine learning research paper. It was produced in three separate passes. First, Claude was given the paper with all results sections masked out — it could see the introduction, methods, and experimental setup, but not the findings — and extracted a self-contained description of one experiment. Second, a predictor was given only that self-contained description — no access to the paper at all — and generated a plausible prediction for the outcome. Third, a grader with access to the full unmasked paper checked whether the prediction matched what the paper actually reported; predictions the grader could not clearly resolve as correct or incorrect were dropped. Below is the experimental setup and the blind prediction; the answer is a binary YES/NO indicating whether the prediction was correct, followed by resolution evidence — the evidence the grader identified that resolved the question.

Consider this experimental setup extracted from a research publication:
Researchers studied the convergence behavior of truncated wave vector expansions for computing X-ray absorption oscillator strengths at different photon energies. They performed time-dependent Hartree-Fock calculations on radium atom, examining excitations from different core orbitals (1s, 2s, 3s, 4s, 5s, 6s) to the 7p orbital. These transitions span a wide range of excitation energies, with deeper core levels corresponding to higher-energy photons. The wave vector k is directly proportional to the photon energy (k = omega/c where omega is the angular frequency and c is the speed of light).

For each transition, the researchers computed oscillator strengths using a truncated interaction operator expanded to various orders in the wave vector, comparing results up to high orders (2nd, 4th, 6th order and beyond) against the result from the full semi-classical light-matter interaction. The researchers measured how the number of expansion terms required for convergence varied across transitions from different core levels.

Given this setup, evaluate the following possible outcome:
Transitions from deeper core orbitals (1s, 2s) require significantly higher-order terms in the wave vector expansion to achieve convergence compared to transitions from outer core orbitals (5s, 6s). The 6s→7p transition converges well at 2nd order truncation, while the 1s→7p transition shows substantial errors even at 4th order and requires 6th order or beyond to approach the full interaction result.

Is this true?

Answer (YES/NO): NO